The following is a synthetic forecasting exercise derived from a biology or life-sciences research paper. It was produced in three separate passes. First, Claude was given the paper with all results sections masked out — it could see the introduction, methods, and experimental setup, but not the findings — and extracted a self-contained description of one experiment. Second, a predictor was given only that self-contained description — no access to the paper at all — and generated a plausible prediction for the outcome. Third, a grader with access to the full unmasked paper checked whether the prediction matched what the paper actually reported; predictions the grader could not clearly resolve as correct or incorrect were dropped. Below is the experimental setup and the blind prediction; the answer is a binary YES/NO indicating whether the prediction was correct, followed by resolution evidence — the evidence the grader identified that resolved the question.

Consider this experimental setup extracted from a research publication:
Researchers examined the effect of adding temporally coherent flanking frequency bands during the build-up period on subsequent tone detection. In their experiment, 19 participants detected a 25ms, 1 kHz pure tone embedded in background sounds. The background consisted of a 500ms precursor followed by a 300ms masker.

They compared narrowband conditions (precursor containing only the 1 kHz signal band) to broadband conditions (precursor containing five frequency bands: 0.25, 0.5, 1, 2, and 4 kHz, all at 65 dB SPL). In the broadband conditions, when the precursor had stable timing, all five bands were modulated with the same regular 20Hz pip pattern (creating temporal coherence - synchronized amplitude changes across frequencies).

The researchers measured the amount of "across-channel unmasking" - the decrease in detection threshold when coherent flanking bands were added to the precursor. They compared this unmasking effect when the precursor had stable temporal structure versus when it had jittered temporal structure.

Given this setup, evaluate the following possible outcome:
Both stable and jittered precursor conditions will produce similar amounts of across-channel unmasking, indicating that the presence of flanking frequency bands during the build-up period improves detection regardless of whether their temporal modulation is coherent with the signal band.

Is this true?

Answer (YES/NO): YES